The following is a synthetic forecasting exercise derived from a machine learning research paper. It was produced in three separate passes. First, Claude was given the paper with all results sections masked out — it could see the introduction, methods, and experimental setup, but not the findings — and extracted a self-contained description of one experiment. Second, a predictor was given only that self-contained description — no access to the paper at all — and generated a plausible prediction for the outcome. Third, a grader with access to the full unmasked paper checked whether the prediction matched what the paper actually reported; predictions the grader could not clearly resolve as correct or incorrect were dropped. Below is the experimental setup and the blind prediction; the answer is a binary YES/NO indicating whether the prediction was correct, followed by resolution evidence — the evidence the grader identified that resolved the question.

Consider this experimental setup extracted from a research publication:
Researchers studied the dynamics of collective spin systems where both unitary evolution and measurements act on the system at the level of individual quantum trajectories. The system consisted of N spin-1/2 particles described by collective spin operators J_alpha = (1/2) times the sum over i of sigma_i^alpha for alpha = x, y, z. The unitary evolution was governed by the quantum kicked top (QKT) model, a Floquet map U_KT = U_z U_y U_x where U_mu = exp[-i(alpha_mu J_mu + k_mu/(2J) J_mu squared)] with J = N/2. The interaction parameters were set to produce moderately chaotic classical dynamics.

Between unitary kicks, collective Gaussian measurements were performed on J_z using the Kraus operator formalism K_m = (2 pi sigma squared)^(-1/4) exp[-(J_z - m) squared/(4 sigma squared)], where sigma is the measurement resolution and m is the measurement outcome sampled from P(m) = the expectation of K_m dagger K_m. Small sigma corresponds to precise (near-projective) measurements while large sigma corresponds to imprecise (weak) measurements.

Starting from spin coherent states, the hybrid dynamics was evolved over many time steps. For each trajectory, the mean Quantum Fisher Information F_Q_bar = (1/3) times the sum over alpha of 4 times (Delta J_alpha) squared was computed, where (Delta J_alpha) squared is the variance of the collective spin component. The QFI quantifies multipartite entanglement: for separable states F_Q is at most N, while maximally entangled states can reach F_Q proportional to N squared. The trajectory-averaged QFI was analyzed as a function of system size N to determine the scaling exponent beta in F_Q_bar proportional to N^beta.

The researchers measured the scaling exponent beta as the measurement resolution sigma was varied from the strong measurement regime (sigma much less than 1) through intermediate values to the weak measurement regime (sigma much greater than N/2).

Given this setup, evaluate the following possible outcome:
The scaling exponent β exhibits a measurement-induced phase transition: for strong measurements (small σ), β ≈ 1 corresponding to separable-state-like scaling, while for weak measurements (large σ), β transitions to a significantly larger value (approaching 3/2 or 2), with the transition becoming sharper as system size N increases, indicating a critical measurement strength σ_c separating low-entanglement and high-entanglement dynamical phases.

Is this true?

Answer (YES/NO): NO